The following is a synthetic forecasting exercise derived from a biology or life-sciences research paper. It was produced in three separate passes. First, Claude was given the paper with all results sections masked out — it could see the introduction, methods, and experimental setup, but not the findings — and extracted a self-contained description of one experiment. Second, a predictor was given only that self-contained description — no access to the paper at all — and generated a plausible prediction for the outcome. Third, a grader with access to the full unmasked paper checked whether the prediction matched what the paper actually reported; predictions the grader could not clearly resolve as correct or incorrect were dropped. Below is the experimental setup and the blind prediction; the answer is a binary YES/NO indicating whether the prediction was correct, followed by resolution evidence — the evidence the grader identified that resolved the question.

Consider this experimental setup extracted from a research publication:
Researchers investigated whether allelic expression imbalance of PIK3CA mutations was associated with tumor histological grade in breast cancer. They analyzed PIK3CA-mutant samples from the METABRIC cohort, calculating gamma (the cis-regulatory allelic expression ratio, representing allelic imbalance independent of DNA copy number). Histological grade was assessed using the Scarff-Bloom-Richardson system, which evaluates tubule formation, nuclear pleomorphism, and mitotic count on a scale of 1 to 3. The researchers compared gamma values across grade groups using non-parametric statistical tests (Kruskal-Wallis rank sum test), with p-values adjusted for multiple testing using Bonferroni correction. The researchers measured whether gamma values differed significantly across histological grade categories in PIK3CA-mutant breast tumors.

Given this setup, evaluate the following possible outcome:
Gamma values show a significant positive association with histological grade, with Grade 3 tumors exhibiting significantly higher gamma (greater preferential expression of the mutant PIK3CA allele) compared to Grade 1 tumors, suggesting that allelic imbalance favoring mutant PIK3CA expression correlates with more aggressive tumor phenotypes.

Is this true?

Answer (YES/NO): NO